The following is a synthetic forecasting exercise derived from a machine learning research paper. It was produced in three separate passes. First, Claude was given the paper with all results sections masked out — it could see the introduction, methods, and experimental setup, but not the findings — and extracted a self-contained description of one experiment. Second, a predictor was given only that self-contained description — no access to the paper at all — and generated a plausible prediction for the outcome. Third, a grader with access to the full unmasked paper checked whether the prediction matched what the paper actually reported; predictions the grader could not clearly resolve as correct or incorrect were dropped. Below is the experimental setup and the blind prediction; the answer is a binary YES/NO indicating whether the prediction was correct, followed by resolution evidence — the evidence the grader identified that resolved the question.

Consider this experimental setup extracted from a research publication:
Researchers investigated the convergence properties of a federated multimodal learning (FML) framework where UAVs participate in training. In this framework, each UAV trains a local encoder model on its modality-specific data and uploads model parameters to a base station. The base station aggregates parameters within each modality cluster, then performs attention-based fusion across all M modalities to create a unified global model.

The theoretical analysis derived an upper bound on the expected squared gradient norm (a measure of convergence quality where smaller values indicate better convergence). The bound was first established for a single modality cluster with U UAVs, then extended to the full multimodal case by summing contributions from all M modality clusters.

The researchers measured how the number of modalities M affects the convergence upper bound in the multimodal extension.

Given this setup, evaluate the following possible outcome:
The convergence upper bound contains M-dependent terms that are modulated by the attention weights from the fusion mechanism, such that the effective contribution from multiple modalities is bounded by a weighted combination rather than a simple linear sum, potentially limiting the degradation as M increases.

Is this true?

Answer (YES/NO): NO